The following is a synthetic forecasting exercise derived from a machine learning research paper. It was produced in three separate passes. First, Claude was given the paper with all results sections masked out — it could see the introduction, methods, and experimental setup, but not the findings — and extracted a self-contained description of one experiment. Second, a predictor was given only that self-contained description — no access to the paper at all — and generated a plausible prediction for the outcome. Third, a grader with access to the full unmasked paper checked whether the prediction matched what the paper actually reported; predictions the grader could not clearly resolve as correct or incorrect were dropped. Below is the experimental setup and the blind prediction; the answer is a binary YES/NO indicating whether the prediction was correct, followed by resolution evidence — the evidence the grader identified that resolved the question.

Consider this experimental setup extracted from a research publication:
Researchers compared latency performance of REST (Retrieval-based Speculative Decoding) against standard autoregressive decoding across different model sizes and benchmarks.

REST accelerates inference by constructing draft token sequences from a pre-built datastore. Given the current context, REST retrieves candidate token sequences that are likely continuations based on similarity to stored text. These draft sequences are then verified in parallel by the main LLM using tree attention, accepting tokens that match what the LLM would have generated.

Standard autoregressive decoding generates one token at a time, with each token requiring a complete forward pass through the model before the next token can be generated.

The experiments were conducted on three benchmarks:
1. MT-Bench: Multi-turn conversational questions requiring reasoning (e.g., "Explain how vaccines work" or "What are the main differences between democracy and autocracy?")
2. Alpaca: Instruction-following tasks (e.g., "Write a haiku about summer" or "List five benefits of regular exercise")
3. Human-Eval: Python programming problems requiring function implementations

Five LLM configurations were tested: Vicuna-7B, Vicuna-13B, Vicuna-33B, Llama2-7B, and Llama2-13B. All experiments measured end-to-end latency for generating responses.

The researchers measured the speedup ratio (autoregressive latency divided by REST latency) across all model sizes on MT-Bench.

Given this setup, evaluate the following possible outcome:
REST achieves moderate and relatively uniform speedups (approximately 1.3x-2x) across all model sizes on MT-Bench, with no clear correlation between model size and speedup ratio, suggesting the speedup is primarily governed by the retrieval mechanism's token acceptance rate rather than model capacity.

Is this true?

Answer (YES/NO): NO